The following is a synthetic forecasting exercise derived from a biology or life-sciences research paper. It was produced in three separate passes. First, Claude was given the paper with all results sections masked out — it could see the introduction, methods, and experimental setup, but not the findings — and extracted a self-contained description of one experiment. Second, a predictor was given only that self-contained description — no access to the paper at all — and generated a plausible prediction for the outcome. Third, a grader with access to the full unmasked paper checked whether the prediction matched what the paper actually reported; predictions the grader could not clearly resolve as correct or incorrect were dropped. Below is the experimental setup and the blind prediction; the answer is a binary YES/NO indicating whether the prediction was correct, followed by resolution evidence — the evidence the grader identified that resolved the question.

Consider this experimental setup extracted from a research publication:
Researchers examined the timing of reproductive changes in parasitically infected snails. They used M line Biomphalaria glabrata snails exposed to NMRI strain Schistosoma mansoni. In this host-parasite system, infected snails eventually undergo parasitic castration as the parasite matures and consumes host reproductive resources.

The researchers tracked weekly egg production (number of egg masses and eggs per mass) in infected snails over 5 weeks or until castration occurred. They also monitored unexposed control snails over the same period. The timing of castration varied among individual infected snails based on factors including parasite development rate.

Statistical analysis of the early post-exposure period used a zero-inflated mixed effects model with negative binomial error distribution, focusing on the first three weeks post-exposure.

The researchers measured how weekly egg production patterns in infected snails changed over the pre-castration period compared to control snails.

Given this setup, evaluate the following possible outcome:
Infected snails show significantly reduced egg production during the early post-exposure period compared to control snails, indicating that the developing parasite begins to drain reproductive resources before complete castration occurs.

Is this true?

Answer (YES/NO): NO